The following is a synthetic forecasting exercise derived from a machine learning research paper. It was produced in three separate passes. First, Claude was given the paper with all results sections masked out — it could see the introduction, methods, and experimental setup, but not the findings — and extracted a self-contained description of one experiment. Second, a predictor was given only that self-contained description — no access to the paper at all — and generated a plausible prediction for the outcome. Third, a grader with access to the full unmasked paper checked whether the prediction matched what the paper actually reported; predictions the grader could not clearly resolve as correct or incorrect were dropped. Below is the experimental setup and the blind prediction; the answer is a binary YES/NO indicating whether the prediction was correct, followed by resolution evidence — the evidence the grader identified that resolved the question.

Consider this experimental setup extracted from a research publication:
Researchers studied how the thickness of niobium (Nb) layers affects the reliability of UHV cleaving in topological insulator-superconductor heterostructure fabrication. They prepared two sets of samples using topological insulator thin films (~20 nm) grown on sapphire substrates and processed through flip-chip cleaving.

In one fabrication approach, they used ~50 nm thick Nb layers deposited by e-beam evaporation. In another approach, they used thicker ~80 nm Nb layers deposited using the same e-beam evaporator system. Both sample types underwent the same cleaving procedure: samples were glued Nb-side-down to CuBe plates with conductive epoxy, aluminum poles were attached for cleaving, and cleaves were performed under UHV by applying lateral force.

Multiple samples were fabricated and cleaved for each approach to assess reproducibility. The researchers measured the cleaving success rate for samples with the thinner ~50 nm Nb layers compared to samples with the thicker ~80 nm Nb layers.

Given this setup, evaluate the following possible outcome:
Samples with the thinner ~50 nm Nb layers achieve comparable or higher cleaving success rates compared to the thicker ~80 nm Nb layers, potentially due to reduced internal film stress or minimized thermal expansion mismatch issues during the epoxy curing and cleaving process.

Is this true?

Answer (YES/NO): NO